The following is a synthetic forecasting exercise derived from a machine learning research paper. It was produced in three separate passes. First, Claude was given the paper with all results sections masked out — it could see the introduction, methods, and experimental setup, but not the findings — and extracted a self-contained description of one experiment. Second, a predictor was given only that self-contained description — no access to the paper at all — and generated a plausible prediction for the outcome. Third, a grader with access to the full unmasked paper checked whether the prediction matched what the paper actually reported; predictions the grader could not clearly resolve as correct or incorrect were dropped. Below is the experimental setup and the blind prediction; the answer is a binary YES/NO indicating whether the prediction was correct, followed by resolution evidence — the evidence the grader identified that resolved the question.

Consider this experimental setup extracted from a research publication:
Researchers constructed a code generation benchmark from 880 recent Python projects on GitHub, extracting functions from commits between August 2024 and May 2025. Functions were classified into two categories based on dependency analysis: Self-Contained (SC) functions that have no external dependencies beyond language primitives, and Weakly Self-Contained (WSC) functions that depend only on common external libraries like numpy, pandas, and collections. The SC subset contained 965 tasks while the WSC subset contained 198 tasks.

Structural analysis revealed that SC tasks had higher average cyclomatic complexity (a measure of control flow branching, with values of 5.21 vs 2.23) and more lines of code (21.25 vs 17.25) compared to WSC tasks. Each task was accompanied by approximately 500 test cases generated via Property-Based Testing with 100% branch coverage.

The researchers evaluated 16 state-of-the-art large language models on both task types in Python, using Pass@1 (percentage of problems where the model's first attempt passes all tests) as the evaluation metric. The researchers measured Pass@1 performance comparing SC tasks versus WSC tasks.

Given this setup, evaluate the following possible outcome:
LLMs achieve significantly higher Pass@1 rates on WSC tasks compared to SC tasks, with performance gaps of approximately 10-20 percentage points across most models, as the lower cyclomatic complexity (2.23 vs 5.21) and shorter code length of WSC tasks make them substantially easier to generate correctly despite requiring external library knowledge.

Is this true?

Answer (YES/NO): NO